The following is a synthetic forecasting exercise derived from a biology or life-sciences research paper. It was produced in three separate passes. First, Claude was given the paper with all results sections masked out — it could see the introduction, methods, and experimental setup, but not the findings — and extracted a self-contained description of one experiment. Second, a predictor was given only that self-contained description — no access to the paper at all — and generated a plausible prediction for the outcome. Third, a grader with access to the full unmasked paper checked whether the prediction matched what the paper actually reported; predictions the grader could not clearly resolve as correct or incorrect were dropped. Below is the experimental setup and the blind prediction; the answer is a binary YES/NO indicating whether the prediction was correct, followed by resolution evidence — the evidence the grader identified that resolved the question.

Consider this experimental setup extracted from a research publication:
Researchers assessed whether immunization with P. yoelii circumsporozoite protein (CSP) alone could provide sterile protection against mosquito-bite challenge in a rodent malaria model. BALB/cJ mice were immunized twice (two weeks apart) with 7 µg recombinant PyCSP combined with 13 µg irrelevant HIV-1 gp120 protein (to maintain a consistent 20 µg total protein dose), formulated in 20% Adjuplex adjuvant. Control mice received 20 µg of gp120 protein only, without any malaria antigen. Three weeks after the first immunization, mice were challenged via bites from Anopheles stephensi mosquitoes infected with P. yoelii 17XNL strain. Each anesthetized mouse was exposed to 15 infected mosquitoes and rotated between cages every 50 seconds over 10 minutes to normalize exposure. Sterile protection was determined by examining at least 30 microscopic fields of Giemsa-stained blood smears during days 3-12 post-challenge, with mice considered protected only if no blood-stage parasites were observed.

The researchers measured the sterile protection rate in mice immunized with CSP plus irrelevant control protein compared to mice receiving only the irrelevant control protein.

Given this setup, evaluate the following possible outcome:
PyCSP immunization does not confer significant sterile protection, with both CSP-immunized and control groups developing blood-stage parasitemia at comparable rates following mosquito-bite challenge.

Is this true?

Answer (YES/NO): NO